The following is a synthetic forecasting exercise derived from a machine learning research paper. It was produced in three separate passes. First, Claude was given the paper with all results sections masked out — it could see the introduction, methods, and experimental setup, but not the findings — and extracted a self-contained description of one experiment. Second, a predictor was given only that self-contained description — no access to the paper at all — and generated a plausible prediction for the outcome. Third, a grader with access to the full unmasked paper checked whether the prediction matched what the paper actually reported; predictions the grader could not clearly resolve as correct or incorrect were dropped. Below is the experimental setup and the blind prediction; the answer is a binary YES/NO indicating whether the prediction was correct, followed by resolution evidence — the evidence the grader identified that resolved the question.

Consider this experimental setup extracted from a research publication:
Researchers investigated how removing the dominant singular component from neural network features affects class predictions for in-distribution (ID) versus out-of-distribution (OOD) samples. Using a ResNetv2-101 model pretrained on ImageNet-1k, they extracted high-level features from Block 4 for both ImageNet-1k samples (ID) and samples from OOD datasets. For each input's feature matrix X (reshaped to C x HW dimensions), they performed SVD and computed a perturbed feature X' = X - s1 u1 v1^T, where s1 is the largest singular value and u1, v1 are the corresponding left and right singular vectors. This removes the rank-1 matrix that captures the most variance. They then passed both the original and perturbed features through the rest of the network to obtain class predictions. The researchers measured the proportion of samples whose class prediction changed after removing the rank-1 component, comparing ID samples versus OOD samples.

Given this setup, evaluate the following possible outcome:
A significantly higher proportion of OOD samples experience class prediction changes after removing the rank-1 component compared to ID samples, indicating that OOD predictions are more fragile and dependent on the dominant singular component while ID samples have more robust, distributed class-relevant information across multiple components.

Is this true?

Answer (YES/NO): YES